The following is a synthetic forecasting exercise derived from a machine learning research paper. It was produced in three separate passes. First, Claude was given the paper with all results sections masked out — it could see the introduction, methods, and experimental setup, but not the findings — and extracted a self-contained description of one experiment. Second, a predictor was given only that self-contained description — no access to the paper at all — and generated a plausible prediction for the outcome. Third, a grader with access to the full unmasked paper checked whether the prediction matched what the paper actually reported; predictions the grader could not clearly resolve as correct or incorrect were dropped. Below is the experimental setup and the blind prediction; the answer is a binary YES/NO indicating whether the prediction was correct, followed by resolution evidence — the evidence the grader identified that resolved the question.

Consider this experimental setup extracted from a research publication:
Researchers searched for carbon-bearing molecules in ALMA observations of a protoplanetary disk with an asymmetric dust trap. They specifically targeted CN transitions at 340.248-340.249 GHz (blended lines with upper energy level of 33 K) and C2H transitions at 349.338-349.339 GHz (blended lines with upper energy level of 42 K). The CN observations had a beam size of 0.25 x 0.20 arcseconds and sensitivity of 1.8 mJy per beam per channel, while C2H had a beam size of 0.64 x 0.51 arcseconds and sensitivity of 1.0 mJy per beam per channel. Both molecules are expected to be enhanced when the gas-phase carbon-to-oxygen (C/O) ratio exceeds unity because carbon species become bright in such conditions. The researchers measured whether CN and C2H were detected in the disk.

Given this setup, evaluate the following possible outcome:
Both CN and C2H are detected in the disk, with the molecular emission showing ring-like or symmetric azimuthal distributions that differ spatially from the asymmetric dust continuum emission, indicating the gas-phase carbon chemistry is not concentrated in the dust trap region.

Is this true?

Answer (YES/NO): NO